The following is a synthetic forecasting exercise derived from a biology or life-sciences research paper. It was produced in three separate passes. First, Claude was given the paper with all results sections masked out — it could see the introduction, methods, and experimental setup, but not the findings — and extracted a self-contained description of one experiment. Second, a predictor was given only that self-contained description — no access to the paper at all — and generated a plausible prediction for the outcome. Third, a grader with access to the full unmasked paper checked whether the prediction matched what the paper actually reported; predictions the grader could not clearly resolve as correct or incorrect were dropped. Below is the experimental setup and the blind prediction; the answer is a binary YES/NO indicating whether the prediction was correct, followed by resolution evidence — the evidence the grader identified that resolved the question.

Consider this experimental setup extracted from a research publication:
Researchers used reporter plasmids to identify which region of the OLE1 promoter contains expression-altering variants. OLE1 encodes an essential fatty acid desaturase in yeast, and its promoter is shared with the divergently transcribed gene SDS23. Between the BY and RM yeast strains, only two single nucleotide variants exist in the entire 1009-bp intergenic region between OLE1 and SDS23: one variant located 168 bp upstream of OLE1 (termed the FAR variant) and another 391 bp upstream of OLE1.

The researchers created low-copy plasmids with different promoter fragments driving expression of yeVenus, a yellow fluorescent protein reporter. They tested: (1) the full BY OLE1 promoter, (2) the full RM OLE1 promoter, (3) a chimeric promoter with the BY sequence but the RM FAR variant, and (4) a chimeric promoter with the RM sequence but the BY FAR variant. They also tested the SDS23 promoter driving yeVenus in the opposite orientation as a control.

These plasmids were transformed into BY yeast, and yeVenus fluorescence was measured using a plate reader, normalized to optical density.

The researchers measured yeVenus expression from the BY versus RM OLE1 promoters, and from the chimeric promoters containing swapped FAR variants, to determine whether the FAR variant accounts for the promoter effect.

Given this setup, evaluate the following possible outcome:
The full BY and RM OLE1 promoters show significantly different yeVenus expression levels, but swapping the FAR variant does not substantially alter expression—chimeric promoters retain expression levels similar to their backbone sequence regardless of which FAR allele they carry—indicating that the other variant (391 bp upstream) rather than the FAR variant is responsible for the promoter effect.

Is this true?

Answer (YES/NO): NO